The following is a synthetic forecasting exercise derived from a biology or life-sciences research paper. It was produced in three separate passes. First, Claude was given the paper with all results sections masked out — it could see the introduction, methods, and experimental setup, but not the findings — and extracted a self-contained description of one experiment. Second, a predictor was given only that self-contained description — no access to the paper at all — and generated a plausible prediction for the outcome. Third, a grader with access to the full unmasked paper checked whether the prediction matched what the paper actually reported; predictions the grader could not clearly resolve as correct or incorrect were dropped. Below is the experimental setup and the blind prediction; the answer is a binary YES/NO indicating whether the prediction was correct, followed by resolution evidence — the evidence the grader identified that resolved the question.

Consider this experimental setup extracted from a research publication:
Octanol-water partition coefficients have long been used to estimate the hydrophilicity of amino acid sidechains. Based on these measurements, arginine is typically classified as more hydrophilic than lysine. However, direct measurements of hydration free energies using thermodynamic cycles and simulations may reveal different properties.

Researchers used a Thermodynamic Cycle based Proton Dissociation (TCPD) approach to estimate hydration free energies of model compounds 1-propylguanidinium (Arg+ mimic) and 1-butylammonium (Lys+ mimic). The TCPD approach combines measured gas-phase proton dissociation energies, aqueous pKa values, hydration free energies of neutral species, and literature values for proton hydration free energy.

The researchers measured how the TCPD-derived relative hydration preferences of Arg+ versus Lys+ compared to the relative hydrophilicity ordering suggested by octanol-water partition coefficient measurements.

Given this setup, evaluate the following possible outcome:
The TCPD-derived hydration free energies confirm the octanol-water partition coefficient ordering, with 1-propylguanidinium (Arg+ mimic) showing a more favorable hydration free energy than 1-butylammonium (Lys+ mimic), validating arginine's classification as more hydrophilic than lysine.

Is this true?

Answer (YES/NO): NO